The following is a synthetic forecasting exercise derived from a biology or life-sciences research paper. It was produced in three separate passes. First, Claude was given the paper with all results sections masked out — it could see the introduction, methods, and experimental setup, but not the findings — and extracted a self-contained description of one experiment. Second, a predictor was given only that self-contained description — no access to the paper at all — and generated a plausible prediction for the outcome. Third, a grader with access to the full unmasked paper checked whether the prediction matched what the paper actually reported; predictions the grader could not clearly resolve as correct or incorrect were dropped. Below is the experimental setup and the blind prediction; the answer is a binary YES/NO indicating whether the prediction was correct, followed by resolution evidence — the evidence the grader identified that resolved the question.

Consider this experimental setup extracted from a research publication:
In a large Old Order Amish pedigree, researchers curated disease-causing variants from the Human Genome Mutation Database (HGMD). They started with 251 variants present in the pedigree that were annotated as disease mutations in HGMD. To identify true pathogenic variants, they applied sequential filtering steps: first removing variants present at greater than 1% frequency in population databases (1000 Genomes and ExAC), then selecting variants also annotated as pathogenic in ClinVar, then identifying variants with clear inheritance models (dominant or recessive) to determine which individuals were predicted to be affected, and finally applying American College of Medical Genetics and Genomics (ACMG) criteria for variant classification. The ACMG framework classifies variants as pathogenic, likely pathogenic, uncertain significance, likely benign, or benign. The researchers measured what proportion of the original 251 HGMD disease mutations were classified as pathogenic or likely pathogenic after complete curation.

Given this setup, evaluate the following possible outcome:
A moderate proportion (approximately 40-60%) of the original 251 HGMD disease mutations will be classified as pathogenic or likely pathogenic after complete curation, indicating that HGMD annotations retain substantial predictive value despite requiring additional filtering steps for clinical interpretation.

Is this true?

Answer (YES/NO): NO